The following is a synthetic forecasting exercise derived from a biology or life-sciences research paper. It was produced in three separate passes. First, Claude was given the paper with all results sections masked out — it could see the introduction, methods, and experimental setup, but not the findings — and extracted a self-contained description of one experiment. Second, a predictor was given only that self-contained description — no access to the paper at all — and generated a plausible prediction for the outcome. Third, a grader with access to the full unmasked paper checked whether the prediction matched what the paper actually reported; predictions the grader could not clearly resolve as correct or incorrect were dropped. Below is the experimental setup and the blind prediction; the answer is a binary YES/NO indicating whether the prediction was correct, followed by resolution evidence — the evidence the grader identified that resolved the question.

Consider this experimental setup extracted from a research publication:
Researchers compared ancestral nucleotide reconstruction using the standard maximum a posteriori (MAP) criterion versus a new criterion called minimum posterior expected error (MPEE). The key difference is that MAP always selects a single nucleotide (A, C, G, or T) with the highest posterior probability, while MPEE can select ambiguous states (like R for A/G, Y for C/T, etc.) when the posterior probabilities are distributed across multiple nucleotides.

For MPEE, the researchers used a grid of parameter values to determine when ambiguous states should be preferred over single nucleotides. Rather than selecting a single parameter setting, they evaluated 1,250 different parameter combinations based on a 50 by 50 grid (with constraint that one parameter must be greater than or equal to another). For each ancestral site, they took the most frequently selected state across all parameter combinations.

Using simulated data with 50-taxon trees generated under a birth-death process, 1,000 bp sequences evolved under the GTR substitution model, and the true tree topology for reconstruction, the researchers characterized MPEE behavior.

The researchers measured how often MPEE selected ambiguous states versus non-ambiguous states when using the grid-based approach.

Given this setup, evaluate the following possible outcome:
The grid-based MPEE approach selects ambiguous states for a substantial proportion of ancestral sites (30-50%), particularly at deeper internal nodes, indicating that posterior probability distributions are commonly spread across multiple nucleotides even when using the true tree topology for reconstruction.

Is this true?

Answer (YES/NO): NO